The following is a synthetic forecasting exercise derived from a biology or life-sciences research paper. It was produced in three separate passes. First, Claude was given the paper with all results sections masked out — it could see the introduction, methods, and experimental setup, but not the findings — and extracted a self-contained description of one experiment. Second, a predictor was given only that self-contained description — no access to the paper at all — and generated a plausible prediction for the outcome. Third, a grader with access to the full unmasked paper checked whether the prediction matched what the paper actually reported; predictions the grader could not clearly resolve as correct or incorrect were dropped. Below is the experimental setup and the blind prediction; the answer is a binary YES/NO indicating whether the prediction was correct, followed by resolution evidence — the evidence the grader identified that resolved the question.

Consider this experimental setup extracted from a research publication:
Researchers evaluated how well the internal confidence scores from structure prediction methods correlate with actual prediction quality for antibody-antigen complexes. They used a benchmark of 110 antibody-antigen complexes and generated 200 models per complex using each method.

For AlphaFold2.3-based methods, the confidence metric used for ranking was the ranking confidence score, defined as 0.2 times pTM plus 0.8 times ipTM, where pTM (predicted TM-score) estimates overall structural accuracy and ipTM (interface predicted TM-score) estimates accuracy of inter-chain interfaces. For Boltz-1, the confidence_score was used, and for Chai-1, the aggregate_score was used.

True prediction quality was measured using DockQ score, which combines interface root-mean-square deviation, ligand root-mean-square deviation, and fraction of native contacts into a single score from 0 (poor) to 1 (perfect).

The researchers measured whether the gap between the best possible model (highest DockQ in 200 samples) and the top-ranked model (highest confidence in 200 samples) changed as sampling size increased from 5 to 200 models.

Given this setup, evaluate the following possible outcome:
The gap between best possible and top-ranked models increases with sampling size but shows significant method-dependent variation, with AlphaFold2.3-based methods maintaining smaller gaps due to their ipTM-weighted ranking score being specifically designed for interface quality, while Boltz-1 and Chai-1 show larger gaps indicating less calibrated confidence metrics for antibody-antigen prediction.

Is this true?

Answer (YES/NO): NO